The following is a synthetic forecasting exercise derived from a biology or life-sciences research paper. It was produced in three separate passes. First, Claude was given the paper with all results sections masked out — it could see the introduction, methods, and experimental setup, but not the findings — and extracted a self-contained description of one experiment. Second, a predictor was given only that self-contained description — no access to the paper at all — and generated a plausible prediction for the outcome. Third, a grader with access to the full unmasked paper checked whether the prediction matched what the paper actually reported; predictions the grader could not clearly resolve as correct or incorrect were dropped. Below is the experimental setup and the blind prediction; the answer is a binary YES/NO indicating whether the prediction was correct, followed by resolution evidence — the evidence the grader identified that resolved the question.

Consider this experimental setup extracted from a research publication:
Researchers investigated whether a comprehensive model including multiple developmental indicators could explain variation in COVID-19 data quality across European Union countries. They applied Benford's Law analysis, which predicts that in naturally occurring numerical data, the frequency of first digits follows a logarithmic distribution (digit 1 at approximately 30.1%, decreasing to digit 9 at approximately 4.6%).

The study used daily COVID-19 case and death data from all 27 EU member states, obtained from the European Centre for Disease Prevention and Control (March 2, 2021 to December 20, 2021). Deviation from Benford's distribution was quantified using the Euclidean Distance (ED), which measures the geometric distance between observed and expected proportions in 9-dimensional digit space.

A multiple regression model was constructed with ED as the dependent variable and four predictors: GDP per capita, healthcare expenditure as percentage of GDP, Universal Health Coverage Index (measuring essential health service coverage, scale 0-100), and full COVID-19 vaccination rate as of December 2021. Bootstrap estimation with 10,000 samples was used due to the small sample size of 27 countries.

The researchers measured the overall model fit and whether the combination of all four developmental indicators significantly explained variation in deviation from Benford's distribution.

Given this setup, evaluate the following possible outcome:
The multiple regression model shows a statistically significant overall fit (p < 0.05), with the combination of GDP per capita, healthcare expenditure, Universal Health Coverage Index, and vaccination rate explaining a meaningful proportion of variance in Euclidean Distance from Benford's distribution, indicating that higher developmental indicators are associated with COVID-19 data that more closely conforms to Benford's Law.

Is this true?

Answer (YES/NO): NO